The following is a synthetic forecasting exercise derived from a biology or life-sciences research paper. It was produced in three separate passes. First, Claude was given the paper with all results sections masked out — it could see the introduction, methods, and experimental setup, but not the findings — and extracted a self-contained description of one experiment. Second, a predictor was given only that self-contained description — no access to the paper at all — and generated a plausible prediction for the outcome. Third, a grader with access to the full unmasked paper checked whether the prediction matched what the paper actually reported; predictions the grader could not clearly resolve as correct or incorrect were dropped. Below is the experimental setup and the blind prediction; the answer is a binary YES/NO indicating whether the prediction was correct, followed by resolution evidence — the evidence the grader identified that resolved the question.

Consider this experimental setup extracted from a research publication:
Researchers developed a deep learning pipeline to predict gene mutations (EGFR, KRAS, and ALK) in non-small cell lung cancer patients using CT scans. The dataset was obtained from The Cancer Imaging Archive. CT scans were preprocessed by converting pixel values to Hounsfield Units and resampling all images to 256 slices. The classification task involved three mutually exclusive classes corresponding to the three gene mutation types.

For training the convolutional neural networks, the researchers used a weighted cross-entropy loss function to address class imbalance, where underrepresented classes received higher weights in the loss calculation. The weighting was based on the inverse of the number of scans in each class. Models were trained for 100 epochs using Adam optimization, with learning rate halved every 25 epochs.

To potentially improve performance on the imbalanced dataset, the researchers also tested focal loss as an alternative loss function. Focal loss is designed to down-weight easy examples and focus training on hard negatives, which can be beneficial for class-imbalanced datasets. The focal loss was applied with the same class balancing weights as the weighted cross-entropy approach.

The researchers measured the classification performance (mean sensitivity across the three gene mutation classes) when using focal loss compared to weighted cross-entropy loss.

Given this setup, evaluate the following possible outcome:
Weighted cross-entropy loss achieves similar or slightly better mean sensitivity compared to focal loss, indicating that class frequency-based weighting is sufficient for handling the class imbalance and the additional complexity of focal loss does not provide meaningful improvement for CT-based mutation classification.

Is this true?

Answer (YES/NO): YES